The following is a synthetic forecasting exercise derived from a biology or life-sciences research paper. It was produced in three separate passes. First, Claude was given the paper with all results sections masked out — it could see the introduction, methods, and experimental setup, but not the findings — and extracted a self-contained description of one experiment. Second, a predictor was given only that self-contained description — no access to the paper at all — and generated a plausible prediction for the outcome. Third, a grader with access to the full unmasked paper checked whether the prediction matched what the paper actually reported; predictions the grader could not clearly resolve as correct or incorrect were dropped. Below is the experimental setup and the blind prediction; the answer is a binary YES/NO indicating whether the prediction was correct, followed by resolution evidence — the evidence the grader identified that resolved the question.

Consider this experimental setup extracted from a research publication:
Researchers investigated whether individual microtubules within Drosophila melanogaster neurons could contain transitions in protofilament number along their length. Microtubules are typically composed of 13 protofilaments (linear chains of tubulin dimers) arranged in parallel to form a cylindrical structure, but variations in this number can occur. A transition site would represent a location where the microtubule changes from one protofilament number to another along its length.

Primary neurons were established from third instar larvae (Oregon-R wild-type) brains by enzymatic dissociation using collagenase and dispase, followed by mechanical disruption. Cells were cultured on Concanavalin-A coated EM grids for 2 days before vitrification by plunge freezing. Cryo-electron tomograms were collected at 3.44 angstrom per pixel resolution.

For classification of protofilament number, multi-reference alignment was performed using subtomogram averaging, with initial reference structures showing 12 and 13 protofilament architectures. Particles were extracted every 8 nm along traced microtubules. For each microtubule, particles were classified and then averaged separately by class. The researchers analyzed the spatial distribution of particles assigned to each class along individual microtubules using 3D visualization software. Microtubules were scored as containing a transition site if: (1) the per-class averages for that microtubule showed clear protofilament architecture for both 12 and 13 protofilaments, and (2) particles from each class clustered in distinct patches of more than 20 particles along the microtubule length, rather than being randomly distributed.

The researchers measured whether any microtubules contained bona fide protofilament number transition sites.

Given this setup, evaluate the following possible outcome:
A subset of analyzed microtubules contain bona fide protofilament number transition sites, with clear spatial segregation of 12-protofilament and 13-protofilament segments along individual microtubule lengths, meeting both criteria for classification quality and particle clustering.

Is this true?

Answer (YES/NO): YES